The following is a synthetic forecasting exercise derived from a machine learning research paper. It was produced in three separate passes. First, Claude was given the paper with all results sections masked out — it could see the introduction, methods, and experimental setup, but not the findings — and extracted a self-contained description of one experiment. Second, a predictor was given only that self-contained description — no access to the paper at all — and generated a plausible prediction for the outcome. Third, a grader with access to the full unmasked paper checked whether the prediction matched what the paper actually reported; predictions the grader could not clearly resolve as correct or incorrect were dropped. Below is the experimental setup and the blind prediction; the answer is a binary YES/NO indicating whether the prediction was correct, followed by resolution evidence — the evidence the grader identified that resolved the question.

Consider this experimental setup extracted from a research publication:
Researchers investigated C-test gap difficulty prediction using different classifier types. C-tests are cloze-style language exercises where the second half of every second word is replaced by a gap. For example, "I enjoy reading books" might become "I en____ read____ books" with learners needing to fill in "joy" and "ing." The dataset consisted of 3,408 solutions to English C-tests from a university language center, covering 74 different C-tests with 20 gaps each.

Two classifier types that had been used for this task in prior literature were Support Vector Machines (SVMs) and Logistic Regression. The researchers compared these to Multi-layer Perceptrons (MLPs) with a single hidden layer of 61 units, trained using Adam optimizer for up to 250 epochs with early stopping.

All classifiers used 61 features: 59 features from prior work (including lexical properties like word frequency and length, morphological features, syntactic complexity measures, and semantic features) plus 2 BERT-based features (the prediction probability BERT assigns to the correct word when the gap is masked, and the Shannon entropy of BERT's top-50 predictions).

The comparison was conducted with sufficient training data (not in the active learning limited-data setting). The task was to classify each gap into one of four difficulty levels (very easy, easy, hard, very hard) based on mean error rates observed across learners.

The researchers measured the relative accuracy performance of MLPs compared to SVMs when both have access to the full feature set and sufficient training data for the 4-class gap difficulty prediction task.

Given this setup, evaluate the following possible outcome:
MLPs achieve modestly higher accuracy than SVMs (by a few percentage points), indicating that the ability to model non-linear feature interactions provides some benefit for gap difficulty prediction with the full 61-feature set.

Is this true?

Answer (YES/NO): NO